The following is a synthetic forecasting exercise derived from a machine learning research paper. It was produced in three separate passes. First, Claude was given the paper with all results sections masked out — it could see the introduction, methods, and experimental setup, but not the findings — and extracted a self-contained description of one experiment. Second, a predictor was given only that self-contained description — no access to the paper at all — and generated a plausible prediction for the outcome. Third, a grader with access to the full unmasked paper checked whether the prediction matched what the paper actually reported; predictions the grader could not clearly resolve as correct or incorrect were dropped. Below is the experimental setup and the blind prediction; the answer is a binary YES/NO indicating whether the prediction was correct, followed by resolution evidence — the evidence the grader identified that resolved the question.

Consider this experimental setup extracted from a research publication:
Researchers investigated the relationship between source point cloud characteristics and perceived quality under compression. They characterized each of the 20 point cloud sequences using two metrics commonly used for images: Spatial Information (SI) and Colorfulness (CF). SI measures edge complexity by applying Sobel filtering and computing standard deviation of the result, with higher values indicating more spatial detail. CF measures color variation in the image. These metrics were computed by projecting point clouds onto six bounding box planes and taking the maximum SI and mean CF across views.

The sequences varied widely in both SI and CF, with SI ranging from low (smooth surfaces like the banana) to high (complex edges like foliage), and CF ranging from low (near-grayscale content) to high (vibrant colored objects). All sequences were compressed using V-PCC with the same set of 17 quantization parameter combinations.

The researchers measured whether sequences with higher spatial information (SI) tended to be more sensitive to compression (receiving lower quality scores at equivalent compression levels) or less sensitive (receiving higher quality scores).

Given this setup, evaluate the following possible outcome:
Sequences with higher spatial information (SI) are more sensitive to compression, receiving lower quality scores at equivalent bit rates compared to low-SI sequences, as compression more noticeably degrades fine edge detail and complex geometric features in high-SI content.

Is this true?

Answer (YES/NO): YES